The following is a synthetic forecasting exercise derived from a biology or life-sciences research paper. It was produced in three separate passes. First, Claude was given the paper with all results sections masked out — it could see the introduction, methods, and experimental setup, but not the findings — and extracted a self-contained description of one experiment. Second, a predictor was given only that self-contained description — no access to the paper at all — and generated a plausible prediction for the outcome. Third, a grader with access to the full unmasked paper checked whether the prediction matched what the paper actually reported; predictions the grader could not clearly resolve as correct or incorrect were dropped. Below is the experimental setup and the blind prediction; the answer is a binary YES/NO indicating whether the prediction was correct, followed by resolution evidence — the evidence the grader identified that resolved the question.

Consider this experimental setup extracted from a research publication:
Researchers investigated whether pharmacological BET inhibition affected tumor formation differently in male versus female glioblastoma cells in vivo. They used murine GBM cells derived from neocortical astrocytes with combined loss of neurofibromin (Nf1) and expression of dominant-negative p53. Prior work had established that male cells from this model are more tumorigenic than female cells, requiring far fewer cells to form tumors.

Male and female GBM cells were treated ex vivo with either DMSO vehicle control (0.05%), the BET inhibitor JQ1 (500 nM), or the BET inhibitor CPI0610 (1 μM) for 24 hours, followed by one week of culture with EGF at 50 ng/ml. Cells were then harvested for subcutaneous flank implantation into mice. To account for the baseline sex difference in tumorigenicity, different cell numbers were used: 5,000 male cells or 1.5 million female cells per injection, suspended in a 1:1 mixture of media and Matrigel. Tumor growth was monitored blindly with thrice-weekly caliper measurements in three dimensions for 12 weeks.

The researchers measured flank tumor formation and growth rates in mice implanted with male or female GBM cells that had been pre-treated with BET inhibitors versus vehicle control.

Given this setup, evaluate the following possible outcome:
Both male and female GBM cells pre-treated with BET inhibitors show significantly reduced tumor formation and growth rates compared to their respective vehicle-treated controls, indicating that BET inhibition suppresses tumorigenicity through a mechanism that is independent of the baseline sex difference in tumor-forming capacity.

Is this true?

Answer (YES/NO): NO